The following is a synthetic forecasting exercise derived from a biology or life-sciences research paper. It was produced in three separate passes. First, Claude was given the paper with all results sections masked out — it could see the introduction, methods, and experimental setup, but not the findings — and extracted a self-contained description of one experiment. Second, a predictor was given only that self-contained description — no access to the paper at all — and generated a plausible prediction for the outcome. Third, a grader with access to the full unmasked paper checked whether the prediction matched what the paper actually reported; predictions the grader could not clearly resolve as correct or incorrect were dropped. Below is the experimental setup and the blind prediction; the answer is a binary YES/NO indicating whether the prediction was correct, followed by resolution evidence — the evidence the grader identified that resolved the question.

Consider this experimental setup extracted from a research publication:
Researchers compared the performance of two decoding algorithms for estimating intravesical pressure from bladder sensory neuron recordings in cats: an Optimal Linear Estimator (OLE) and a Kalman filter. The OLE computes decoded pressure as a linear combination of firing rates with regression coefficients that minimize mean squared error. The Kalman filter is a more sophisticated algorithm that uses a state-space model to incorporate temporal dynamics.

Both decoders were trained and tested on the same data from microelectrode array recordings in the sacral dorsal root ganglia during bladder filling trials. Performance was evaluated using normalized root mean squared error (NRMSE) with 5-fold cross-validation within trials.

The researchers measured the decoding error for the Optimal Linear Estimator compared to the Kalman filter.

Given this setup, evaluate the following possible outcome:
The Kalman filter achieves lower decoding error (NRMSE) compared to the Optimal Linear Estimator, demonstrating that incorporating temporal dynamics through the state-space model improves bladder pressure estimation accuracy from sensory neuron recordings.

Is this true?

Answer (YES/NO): NO